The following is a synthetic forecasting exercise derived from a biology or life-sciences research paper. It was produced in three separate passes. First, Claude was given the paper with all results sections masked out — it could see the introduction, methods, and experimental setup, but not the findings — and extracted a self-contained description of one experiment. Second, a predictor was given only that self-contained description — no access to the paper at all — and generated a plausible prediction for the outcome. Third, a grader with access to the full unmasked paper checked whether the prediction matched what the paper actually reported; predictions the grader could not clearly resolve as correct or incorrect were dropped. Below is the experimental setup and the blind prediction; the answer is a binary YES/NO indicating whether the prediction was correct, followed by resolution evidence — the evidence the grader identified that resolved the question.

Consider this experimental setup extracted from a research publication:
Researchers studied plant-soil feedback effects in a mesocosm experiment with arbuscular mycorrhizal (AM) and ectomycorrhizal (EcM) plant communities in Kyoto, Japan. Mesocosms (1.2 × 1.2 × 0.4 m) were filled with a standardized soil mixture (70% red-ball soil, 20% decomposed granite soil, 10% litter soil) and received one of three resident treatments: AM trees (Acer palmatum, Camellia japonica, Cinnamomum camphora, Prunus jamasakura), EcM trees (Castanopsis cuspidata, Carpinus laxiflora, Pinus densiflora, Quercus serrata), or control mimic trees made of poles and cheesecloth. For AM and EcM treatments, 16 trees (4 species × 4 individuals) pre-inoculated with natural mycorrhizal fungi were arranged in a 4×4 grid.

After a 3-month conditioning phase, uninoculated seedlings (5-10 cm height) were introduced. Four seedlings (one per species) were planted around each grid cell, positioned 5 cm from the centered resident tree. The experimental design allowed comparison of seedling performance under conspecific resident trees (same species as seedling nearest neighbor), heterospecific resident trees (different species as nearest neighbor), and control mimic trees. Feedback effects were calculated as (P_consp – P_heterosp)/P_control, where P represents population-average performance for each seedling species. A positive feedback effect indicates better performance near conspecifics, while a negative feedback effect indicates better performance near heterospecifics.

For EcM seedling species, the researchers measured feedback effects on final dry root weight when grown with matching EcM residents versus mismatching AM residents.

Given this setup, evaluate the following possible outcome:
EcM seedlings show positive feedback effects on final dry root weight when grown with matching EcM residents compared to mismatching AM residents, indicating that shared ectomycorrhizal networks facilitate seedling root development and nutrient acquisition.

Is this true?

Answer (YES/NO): YES